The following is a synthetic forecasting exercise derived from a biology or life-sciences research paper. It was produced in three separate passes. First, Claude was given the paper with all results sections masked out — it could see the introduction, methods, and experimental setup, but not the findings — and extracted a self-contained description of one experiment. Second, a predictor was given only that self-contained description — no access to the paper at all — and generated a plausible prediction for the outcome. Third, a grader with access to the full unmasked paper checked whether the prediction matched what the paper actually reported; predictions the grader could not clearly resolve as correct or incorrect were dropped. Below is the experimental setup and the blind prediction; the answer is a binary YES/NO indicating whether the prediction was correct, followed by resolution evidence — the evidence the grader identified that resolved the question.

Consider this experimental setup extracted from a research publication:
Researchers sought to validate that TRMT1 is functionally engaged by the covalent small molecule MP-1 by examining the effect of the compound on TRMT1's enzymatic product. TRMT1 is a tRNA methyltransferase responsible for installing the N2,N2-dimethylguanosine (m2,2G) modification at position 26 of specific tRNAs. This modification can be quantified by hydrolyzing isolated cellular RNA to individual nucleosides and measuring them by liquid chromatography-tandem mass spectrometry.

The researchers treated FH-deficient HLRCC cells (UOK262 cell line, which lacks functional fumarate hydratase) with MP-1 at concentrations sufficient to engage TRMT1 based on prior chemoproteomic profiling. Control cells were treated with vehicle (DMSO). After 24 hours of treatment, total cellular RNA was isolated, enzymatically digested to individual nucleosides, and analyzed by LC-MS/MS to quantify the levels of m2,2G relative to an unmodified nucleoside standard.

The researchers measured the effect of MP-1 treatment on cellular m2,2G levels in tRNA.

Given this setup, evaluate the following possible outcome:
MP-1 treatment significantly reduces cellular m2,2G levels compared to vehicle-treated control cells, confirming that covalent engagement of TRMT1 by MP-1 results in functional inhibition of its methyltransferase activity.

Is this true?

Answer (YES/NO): YES